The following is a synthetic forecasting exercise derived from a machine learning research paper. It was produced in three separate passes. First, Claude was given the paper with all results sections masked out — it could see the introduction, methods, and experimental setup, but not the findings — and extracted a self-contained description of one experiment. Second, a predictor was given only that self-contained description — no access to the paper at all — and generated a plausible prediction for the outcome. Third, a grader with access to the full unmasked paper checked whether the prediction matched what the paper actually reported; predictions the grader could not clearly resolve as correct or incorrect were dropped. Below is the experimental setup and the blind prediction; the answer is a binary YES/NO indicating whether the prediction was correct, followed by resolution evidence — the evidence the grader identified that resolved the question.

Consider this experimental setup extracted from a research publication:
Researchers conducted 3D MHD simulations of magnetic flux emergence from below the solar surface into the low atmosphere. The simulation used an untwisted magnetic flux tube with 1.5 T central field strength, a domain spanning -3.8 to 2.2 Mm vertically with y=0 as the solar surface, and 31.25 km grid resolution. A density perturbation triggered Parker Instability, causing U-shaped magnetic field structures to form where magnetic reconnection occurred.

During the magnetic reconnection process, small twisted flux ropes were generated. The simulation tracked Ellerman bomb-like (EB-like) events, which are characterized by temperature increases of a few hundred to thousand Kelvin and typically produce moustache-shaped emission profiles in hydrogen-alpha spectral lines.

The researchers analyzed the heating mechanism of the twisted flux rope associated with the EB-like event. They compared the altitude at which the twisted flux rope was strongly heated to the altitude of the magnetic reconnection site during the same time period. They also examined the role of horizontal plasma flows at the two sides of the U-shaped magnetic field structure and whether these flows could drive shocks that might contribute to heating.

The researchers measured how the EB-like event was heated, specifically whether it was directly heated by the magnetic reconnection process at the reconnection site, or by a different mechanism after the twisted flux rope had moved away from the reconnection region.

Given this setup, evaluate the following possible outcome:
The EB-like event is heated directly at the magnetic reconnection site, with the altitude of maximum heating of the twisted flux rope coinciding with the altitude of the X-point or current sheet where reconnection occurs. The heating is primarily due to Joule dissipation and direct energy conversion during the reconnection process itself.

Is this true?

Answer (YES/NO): NO